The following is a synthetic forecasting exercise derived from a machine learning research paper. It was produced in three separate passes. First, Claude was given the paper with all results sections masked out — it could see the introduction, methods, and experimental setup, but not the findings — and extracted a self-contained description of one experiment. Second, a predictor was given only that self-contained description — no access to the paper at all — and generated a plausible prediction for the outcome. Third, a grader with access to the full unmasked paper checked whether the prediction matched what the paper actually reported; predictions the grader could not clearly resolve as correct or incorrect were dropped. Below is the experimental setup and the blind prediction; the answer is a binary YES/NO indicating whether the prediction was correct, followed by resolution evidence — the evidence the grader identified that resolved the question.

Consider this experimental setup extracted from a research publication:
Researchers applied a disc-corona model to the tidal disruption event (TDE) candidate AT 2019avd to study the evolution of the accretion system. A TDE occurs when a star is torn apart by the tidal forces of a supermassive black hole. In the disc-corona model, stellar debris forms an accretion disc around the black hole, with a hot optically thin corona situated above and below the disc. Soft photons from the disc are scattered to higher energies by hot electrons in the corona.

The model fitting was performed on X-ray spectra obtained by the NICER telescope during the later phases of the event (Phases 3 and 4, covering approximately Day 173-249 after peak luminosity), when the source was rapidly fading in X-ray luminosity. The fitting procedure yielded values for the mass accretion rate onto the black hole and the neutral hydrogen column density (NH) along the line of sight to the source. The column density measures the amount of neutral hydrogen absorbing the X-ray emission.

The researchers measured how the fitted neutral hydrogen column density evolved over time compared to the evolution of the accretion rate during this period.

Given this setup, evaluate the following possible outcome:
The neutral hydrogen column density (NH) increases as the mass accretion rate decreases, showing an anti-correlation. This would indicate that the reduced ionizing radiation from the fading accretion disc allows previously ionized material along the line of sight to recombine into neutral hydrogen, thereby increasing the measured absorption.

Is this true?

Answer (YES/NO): NO